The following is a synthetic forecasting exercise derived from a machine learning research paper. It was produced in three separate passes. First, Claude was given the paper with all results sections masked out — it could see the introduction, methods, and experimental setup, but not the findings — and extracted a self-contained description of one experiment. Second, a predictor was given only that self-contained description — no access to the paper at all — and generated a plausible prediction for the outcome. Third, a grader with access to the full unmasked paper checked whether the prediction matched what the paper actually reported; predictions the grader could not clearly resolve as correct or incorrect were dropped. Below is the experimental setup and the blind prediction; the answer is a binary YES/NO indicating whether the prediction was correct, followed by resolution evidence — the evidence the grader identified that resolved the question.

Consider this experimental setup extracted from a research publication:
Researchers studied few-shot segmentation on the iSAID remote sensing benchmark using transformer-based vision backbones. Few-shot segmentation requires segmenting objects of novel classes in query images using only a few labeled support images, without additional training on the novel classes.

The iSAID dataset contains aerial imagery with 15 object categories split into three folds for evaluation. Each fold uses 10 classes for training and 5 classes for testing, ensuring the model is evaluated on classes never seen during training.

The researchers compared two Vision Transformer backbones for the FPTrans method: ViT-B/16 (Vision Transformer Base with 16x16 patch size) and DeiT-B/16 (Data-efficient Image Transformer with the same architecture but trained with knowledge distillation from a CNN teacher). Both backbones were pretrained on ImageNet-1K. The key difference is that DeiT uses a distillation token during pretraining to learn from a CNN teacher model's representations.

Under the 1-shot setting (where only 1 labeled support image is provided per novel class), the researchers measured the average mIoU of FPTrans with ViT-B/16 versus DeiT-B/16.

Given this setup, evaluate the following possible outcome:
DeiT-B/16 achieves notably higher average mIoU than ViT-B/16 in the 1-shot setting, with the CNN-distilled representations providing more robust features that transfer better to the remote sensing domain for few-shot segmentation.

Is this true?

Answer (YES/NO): NO